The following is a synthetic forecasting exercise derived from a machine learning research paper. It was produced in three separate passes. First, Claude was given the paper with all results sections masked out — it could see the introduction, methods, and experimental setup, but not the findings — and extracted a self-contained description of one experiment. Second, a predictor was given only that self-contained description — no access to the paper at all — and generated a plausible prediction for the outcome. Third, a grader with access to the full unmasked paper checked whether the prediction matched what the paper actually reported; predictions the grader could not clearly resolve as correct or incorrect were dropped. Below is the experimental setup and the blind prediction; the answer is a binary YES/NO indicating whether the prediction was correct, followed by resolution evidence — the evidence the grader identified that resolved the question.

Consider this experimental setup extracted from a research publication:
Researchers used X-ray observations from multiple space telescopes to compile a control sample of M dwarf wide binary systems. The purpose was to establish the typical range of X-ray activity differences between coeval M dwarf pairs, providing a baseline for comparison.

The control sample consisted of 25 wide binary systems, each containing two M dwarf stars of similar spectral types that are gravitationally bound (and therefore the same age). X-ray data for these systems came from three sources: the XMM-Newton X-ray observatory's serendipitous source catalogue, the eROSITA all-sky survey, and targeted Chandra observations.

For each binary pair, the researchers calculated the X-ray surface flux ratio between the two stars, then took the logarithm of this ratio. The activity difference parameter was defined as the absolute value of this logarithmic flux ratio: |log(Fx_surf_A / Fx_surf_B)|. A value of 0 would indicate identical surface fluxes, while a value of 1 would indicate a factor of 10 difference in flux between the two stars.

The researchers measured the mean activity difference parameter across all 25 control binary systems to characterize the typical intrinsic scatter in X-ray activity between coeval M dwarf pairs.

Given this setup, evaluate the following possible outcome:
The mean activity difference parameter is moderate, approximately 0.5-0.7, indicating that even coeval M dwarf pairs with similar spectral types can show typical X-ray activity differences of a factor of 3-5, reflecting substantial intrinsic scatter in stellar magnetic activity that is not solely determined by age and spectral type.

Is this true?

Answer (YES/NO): NO